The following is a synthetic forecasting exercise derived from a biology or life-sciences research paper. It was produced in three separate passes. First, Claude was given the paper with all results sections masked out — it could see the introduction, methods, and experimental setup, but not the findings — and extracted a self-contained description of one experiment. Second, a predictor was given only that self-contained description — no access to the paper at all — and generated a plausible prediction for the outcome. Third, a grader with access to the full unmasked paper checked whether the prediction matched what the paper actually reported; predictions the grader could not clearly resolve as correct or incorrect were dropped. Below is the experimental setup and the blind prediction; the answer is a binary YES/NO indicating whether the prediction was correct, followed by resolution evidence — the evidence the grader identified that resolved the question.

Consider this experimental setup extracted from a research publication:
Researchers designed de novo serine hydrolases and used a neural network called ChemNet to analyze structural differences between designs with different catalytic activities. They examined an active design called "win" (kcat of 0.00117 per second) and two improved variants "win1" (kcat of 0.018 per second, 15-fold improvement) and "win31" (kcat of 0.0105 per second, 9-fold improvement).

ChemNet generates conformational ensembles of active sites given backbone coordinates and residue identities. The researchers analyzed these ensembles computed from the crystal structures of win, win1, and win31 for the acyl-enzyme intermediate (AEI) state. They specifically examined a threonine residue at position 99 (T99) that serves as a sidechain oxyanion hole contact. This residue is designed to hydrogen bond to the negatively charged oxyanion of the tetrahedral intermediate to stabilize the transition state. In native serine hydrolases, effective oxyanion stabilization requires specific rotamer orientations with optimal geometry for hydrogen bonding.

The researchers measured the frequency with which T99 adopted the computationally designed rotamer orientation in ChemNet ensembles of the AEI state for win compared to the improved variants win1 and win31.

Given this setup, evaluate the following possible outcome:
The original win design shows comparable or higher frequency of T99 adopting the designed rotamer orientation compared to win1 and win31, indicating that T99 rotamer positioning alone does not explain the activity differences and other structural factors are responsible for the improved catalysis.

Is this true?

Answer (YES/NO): NO